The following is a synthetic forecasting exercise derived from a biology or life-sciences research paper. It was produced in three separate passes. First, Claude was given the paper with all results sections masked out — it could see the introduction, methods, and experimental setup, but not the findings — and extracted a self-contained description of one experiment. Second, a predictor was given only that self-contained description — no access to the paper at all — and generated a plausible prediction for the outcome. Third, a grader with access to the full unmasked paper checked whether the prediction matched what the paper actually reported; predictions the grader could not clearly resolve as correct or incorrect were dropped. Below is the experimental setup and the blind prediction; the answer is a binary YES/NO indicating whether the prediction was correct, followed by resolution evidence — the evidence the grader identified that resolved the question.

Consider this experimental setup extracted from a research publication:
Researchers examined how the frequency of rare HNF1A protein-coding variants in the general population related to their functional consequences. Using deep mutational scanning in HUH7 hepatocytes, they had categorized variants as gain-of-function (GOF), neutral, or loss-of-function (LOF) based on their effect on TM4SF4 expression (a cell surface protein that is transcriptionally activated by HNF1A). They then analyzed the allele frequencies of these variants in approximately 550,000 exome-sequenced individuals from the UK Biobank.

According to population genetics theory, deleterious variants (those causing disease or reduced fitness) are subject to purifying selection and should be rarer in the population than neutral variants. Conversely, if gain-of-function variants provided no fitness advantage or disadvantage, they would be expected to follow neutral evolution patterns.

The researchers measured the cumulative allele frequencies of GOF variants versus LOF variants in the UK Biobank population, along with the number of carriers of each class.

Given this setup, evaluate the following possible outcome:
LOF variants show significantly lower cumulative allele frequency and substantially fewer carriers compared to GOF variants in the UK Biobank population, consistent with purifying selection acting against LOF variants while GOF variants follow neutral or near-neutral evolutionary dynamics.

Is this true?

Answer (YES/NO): YES